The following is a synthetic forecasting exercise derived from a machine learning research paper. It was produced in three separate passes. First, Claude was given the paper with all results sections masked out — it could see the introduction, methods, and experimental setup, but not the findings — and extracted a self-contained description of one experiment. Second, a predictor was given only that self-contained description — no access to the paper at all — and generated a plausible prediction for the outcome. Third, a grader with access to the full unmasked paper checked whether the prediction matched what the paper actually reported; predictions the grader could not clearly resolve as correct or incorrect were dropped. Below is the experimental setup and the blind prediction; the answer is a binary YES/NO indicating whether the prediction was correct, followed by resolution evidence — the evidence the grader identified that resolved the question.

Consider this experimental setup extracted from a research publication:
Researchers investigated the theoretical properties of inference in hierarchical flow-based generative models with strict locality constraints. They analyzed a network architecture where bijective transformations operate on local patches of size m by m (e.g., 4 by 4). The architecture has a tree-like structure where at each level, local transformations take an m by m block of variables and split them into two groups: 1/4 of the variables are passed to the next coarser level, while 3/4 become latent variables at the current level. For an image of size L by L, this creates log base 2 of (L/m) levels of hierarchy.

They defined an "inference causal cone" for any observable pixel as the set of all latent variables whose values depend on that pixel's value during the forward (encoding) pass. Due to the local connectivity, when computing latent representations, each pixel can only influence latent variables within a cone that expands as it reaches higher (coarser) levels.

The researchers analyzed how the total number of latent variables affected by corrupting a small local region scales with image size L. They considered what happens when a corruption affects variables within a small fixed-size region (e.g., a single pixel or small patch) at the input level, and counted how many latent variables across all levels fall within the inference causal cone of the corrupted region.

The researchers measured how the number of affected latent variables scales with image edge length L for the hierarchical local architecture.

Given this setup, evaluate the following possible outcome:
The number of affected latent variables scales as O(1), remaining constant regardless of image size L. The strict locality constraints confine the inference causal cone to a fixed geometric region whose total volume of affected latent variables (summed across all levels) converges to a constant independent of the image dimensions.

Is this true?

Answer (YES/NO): NO